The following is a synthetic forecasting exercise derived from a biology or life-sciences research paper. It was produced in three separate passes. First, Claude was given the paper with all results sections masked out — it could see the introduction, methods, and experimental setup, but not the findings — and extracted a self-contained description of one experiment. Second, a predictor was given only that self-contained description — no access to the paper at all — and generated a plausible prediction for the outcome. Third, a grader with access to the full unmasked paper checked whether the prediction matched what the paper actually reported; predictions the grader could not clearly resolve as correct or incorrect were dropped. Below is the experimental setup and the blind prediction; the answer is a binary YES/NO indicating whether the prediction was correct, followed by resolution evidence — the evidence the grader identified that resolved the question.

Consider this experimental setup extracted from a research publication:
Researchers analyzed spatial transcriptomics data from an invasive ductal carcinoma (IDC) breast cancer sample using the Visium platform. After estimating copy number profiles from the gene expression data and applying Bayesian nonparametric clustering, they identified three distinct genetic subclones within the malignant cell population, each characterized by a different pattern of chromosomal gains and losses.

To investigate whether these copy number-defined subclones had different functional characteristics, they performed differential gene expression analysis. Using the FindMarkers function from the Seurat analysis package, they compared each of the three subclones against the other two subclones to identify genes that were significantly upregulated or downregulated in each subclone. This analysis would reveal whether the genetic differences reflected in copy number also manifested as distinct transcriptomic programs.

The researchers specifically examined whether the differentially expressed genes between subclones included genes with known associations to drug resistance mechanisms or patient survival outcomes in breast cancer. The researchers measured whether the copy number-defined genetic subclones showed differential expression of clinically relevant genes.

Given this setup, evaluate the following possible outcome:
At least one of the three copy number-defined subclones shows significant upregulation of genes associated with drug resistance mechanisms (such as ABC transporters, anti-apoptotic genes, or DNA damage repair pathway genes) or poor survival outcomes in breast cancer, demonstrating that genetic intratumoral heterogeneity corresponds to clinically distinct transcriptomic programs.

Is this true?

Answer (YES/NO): YES